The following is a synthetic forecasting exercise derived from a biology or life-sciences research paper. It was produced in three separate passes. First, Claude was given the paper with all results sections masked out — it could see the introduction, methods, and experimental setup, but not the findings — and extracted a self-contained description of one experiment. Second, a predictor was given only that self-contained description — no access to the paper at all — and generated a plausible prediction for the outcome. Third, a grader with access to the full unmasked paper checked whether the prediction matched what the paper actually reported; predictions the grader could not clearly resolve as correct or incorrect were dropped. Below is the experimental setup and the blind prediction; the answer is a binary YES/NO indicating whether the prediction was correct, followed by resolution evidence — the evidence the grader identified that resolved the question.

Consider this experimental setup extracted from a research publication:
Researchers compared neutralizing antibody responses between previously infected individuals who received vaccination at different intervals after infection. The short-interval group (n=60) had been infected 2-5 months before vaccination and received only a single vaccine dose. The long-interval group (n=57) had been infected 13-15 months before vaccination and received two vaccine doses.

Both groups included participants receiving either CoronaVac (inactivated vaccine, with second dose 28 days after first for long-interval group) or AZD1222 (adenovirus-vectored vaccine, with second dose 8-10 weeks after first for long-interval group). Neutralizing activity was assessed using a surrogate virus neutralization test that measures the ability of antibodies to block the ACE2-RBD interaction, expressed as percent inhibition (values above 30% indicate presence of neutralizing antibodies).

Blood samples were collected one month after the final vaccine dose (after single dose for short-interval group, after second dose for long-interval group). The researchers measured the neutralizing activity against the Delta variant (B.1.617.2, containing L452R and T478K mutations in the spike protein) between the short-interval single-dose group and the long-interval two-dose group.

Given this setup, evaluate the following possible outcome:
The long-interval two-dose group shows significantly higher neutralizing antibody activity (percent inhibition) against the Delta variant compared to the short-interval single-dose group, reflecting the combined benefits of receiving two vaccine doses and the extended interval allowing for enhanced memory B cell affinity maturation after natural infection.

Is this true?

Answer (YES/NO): YES